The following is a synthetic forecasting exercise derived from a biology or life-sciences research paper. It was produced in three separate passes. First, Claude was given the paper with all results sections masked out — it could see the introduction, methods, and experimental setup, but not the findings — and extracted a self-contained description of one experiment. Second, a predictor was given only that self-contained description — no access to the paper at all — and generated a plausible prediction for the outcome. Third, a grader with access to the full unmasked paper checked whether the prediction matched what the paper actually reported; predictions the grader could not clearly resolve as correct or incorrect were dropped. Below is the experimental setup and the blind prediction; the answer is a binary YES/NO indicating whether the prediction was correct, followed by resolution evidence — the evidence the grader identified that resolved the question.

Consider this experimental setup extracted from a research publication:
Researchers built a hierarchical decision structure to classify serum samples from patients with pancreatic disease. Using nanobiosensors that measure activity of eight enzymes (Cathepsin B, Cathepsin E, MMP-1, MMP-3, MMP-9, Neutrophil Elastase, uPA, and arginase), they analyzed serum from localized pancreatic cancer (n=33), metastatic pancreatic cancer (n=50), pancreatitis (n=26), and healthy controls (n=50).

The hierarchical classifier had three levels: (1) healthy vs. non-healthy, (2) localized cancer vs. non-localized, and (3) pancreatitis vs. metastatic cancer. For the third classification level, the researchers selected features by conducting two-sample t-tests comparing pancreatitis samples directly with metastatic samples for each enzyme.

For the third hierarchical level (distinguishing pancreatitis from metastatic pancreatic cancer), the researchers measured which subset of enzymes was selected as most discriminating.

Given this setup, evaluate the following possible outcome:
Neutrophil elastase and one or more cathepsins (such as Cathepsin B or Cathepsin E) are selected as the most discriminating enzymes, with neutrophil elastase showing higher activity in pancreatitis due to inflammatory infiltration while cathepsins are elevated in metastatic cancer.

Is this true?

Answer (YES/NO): NO